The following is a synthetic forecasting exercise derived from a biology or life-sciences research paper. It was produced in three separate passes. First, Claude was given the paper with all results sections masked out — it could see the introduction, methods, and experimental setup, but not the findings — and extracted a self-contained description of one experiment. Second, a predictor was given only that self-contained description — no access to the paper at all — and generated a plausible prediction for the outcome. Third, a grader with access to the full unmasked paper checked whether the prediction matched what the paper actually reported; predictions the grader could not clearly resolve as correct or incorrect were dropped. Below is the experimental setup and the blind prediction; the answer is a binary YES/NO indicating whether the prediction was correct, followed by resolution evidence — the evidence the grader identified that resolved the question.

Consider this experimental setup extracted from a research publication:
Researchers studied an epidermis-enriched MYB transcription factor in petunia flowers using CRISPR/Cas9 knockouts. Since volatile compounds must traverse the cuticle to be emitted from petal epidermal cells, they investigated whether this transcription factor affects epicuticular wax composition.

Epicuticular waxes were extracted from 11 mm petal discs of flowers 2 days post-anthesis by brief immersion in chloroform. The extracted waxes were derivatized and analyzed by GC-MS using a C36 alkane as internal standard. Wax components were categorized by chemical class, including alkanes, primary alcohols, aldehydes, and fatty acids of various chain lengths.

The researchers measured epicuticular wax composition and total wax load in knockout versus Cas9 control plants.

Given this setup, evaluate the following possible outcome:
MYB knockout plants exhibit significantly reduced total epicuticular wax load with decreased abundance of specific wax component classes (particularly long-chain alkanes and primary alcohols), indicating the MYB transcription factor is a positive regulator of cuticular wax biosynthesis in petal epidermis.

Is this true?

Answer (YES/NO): NO